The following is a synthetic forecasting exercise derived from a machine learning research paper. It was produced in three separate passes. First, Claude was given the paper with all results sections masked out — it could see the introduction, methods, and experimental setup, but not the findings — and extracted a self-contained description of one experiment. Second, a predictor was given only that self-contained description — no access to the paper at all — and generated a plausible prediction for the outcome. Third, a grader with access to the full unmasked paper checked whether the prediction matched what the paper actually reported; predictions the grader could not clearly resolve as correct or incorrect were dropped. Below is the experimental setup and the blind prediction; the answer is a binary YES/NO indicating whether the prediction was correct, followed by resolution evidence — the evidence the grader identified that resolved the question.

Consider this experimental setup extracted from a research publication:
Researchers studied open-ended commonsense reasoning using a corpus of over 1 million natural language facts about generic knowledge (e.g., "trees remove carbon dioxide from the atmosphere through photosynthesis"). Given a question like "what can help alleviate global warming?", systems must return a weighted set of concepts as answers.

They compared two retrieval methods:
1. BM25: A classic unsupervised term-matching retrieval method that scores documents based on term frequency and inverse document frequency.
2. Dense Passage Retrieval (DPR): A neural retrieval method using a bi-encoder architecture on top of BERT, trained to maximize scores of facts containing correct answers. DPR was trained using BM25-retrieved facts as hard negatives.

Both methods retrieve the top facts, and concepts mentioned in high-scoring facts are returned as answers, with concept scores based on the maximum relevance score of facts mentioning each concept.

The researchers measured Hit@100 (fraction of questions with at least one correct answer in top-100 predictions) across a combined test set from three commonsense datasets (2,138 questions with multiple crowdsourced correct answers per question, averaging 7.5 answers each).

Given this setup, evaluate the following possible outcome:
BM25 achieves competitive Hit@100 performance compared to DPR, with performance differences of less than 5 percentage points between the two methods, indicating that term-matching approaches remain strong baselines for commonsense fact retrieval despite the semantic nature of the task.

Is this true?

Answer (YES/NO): NO